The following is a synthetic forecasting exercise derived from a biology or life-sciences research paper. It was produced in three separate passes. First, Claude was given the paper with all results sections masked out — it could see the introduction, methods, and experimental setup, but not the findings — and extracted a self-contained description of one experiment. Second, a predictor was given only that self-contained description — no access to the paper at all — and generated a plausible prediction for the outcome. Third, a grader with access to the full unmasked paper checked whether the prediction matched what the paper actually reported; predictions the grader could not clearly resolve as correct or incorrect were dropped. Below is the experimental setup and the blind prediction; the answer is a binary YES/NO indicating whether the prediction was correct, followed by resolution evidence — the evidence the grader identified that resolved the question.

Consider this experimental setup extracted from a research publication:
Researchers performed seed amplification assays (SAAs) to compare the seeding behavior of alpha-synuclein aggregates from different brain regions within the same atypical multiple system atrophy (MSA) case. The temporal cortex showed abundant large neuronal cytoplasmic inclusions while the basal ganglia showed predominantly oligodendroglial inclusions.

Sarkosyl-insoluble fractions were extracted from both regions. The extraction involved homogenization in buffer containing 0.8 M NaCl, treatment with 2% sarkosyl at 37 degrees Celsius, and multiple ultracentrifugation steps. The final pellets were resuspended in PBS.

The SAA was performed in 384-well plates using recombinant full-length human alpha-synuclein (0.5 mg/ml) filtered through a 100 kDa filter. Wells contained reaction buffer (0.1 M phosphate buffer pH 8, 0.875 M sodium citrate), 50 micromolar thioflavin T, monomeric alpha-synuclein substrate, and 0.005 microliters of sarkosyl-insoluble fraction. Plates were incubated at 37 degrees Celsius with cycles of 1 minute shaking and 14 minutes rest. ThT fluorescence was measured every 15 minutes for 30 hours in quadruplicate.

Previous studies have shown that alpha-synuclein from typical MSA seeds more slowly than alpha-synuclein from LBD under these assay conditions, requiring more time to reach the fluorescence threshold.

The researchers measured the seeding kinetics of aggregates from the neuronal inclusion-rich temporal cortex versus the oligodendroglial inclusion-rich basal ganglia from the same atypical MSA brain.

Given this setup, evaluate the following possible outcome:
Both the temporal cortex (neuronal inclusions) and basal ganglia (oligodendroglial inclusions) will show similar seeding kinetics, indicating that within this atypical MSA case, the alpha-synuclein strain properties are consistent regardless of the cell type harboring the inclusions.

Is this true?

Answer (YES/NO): NO